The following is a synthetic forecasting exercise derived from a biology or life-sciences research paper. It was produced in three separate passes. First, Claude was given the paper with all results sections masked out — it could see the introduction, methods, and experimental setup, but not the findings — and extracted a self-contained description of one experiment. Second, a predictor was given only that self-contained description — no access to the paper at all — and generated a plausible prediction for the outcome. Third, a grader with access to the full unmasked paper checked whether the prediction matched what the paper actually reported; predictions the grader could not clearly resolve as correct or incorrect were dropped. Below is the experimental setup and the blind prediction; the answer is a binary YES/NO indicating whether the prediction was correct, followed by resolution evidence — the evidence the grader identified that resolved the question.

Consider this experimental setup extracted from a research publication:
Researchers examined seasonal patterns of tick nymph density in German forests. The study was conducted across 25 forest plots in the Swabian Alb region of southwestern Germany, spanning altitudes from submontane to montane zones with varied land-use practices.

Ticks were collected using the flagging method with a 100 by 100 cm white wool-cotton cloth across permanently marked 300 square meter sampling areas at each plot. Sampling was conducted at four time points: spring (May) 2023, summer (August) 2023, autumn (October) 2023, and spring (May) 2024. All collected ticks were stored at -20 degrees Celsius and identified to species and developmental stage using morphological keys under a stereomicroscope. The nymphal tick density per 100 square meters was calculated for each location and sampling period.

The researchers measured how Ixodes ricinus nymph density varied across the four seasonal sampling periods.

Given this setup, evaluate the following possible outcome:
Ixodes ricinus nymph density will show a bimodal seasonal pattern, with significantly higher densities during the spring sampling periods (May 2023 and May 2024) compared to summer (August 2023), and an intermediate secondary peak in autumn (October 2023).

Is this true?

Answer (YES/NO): NO